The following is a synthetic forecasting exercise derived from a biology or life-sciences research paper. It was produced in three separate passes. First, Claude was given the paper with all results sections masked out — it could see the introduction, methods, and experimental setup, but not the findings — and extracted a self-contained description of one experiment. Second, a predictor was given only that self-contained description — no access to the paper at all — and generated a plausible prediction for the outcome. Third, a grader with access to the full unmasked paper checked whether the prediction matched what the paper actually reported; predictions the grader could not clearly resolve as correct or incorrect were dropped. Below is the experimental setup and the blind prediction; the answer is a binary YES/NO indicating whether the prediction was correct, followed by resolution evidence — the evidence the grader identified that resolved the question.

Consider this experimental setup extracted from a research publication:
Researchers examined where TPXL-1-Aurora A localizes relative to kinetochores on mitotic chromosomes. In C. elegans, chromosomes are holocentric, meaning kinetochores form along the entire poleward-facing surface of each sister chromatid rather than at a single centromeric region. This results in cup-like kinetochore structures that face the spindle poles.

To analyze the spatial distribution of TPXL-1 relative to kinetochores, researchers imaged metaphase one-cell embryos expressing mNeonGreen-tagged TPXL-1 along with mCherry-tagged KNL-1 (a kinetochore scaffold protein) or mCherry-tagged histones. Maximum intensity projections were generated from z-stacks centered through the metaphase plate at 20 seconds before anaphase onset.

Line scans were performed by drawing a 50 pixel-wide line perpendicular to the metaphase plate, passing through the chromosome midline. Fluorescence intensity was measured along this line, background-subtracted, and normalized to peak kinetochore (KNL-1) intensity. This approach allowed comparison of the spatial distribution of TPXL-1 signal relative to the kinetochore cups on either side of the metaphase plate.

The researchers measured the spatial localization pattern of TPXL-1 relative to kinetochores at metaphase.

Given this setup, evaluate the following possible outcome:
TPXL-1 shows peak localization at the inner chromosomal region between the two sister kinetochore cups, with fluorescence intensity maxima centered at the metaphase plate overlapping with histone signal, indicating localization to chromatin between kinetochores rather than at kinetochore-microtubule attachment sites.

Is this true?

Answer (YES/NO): YES